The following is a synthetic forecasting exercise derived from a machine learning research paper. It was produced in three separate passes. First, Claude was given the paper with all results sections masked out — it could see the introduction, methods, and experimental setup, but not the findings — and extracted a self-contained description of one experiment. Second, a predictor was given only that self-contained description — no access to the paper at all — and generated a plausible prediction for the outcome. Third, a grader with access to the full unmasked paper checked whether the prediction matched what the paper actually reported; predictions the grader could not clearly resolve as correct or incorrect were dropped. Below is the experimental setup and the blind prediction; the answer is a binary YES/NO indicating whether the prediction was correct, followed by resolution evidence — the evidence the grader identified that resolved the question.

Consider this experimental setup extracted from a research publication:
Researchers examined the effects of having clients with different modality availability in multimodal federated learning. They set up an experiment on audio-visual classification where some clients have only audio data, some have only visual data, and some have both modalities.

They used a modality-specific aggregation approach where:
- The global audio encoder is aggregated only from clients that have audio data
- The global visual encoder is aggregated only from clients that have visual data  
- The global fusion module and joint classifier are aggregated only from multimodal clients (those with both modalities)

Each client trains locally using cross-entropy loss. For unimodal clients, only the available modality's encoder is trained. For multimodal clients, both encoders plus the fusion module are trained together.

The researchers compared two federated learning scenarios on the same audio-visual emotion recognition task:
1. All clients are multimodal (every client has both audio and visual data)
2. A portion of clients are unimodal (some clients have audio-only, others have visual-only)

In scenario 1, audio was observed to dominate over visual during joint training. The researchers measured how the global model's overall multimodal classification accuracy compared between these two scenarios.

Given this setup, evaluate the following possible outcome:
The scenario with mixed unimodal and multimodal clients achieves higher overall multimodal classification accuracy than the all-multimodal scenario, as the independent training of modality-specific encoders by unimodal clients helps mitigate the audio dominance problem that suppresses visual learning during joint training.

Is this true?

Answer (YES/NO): YES